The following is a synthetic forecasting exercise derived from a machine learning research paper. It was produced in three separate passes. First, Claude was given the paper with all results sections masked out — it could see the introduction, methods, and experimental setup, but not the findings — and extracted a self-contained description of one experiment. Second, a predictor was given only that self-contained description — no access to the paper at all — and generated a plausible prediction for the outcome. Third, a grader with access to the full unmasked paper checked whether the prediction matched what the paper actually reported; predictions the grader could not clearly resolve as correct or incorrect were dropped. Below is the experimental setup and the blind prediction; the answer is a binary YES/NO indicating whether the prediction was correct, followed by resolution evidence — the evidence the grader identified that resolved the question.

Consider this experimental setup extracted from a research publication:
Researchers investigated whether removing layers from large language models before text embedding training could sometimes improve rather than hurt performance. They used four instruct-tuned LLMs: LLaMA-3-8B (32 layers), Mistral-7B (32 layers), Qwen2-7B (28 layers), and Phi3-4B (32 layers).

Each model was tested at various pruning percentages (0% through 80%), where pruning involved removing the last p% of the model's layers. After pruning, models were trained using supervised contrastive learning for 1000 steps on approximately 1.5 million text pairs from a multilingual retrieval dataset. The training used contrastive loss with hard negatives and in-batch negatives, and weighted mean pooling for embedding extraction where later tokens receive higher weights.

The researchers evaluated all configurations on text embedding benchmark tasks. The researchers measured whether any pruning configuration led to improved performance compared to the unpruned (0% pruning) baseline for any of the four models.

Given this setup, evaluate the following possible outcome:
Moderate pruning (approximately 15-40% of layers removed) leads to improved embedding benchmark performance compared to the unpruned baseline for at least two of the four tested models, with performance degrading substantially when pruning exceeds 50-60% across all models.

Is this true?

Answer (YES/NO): NO